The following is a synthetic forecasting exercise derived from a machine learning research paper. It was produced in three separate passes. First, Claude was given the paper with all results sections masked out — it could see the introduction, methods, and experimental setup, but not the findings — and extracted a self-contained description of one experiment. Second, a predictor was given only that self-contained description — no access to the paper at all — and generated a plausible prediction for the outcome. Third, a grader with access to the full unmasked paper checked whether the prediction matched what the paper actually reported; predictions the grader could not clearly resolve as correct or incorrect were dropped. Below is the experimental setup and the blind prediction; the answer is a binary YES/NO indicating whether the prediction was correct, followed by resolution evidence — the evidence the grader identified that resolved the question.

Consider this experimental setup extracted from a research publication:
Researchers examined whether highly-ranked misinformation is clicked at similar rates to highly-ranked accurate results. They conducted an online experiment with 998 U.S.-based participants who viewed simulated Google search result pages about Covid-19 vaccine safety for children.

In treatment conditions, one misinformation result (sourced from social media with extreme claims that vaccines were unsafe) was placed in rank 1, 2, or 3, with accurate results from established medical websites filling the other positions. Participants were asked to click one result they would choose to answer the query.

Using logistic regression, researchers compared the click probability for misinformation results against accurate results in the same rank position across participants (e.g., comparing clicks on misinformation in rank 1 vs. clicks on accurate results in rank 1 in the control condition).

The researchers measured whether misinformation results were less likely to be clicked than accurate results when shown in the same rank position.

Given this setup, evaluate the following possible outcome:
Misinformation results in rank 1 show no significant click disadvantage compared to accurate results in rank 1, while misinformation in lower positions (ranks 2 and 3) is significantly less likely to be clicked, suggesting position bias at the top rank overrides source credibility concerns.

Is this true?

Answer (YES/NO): NO